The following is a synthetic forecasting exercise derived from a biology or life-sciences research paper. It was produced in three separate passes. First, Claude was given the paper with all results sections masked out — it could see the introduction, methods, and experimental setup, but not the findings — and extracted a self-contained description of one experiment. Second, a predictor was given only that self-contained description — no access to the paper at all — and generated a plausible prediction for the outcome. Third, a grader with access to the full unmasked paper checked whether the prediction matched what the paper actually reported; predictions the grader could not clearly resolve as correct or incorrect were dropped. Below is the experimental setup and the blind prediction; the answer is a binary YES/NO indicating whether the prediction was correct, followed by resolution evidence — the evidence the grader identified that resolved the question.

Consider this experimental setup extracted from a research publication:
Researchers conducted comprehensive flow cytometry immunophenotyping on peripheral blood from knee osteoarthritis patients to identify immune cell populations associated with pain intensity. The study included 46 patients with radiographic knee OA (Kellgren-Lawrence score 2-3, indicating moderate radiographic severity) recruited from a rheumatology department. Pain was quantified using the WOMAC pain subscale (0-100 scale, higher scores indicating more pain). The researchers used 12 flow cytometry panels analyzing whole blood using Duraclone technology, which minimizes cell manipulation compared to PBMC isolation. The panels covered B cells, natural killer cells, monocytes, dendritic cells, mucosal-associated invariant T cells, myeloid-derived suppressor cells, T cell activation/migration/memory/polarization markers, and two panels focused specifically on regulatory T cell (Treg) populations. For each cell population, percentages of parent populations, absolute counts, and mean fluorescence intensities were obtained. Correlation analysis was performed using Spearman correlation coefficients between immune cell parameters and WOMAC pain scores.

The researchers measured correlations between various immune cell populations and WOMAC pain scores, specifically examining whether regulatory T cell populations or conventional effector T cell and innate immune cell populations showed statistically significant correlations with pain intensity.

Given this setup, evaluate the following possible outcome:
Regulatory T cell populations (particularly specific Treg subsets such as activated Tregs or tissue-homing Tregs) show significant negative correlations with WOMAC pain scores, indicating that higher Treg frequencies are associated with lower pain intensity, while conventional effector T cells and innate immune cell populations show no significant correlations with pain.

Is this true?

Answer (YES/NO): NO